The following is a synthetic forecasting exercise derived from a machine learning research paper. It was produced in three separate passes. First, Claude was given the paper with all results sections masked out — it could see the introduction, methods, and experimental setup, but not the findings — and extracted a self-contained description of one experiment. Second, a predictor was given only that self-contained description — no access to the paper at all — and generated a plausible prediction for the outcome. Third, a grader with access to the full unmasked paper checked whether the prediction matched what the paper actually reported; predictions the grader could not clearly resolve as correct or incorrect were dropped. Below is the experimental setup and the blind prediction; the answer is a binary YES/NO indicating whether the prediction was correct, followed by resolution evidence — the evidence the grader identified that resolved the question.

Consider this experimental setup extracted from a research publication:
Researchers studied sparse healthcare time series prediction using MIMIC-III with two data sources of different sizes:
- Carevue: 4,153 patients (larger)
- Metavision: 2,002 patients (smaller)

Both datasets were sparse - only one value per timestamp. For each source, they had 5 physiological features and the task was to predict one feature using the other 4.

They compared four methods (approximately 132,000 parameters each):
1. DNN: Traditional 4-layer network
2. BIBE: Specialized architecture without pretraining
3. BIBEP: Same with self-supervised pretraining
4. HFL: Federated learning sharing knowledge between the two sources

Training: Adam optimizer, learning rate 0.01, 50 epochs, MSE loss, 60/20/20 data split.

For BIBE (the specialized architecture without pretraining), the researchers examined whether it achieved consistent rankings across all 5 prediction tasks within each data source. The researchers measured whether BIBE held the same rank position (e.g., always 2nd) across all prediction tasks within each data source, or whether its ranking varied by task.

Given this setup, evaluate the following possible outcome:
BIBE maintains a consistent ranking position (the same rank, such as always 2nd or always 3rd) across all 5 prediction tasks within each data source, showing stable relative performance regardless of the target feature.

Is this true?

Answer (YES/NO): NO